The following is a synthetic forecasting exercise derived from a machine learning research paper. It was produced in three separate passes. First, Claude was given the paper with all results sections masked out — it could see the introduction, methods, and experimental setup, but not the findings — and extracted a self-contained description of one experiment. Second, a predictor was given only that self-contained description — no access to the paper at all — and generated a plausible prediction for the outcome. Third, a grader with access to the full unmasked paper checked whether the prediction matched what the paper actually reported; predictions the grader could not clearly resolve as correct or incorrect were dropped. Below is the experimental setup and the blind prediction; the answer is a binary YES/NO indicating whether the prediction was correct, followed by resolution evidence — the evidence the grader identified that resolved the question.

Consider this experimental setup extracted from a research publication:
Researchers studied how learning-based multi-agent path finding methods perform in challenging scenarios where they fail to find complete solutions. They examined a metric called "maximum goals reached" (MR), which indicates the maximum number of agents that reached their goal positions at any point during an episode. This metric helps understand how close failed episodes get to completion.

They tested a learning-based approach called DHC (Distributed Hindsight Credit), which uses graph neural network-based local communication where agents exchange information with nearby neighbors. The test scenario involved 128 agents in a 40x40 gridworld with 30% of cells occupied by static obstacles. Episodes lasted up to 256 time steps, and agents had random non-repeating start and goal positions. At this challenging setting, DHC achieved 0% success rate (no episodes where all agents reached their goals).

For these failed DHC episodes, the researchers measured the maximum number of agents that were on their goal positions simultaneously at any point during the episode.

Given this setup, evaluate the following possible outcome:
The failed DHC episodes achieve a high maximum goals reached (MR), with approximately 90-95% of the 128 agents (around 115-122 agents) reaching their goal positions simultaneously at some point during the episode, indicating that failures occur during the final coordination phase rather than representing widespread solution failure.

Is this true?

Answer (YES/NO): NO